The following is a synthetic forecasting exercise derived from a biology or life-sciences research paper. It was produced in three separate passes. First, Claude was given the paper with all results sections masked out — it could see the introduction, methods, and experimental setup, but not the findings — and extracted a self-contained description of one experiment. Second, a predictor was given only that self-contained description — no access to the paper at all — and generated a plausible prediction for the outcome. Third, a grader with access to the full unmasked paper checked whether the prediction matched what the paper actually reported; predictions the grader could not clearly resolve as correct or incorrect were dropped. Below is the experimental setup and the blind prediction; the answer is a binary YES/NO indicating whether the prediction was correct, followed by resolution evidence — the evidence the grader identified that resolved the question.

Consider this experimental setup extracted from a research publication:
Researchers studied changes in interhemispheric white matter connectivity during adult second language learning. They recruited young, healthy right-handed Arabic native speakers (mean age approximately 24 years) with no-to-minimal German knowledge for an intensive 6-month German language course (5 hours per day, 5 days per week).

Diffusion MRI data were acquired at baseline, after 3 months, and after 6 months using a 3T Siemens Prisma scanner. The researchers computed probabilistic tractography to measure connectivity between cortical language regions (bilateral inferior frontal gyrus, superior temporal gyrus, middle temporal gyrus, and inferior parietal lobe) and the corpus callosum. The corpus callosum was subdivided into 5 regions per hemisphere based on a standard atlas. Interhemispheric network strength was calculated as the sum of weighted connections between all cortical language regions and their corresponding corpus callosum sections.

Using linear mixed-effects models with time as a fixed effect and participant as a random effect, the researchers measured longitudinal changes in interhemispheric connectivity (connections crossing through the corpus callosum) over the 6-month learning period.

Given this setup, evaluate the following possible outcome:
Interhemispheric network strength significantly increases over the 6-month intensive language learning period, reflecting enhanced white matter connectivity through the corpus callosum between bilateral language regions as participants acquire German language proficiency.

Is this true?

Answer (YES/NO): NO